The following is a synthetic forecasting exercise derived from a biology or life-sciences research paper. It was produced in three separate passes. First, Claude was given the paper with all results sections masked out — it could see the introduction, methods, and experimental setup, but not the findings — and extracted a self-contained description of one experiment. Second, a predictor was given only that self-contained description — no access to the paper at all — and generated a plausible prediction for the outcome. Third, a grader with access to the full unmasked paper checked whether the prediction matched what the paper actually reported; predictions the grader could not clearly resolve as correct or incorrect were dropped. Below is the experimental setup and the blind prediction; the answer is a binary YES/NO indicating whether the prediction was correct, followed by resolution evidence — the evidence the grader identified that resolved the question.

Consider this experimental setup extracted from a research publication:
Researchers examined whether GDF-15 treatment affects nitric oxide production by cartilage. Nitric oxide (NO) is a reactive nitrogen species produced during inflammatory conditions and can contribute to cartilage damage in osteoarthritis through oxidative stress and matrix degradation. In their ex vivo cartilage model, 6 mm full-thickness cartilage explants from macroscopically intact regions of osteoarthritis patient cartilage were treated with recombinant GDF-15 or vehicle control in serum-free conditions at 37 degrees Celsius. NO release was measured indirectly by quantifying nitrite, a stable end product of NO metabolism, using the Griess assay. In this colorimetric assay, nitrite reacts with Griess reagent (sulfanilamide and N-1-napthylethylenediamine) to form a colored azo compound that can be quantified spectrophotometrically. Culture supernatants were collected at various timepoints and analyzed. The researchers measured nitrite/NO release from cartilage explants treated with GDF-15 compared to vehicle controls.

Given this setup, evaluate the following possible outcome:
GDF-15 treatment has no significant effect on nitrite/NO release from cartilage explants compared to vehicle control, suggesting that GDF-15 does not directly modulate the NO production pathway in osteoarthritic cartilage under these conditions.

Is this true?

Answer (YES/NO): NO